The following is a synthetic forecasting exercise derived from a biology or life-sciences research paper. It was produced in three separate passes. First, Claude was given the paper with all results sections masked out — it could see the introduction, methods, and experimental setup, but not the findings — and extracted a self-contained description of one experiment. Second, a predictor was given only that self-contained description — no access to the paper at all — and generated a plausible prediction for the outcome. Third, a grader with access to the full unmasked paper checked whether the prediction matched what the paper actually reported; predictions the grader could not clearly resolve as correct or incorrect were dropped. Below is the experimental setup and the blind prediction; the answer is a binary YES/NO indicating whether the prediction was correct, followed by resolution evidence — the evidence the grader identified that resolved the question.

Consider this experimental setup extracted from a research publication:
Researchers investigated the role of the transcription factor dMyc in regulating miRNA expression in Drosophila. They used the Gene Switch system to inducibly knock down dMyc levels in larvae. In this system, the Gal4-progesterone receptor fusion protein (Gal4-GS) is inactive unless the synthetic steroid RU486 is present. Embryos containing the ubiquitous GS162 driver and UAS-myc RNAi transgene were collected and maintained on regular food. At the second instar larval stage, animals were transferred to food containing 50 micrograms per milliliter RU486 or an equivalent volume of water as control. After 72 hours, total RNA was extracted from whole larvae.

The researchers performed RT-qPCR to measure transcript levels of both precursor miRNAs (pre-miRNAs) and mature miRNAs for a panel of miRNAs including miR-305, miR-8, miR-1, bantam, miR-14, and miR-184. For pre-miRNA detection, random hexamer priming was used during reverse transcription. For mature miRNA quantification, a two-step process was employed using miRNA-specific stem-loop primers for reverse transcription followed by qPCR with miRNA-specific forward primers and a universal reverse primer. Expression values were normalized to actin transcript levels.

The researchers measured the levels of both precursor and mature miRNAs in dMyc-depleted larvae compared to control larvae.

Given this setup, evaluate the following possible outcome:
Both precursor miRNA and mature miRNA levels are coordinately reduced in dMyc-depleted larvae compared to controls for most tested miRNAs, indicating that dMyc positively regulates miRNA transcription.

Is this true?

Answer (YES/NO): NO